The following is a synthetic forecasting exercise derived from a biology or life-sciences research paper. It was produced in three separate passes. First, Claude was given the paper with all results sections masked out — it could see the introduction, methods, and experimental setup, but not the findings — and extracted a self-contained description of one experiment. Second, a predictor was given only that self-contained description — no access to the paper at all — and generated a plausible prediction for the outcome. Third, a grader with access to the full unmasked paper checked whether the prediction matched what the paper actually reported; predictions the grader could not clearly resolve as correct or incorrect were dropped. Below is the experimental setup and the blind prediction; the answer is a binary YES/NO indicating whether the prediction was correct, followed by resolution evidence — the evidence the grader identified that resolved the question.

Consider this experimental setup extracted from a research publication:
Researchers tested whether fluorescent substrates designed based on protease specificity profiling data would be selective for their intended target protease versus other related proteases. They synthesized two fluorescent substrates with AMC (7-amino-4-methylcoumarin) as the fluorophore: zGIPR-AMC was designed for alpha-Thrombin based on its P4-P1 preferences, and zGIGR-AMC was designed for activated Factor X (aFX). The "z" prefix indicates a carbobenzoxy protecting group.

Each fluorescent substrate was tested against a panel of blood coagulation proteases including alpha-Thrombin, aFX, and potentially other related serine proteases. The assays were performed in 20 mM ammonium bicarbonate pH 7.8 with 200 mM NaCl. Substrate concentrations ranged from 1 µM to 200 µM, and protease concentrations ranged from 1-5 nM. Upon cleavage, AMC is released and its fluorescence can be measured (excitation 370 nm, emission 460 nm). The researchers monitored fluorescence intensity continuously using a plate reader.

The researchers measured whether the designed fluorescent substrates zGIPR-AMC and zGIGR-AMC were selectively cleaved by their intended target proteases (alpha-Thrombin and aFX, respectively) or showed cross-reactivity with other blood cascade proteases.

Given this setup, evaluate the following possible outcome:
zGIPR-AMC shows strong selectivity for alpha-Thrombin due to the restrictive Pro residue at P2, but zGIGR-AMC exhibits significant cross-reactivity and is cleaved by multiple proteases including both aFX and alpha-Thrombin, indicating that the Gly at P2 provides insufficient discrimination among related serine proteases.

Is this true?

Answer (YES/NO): YES